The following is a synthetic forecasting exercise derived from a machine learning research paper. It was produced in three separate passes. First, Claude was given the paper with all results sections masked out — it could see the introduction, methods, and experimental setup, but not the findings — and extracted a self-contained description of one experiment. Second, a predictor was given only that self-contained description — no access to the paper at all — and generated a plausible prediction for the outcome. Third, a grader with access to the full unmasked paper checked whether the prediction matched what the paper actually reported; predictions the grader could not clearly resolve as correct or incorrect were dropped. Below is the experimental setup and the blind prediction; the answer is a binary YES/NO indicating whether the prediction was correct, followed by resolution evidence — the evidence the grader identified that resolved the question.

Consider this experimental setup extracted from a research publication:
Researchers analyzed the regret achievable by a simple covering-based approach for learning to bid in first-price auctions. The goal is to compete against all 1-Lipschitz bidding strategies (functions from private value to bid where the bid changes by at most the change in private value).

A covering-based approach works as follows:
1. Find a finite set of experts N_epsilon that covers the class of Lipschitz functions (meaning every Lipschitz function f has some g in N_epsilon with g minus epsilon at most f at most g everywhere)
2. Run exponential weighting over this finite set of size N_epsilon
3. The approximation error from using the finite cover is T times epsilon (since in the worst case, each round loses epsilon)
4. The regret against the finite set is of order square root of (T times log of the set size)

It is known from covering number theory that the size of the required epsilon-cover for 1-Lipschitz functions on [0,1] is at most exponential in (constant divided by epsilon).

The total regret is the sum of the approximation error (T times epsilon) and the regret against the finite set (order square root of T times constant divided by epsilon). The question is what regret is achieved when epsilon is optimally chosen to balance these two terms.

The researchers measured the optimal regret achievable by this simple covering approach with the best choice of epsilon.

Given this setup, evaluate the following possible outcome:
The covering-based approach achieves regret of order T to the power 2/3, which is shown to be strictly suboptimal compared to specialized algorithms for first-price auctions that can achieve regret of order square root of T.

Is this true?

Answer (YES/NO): YES